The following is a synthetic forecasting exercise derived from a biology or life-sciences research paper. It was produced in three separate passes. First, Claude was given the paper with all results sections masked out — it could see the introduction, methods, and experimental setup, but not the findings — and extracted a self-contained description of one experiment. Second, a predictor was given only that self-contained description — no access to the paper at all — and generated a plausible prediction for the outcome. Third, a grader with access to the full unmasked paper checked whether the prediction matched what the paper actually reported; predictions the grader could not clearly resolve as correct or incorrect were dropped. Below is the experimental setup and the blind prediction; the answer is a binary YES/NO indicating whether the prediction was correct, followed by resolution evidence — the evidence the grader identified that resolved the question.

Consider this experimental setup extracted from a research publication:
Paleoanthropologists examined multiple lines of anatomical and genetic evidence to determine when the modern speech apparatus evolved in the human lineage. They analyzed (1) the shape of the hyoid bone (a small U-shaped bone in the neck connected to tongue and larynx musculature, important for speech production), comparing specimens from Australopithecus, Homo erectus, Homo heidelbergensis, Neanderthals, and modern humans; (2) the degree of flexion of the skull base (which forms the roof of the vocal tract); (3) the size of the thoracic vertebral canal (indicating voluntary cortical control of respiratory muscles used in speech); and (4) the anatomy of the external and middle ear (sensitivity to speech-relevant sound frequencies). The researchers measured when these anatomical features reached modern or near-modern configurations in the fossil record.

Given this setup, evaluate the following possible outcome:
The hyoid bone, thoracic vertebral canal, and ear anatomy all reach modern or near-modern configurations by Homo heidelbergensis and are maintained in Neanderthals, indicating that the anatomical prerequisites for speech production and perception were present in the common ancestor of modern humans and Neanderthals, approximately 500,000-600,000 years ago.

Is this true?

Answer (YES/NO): YES